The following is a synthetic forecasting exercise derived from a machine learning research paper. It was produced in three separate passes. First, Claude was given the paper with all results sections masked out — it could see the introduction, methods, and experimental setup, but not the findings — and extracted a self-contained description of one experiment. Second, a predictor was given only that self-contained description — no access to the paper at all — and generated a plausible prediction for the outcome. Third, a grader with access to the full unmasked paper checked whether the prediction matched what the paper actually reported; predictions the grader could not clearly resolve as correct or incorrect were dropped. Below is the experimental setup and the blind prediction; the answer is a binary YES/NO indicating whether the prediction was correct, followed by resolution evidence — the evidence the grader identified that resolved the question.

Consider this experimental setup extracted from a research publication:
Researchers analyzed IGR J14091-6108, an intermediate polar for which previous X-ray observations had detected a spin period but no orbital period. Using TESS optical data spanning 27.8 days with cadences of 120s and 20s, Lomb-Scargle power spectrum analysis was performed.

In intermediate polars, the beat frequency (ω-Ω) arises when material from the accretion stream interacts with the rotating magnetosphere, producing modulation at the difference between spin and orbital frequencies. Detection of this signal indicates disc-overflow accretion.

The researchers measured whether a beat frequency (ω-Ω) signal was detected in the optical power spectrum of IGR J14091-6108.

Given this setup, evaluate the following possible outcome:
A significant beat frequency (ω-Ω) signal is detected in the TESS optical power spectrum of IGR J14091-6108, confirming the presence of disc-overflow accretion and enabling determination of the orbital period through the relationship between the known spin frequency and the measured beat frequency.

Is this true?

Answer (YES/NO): NO